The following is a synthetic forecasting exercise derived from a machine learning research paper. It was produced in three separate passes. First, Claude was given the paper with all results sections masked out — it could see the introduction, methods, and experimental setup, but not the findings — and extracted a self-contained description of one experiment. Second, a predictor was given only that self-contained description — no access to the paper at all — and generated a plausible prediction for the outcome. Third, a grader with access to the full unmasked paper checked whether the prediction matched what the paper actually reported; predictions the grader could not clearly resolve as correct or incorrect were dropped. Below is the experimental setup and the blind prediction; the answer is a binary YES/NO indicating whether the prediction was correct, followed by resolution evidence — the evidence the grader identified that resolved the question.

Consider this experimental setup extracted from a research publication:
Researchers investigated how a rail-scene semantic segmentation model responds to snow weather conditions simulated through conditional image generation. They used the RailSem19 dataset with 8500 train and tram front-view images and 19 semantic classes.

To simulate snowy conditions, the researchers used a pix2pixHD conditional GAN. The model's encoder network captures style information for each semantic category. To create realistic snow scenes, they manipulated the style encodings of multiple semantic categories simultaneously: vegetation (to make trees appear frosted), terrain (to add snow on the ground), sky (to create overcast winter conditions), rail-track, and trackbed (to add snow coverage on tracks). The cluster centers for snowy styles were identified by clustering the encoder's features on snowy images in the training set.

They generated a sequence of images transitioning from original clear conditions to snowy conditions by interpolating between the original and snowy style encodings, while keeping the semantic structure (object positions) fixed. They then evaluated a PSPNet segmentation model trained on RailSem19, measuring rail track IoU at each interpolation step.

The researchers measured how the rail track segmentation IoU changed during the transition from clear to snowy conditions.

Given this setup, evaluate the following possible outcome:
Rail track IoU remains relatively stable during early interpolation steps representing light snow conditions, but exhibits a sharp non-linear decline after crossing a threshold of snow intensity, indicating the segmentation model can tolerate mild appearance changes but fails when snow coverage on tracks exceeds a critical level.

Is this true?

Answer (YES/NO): YES